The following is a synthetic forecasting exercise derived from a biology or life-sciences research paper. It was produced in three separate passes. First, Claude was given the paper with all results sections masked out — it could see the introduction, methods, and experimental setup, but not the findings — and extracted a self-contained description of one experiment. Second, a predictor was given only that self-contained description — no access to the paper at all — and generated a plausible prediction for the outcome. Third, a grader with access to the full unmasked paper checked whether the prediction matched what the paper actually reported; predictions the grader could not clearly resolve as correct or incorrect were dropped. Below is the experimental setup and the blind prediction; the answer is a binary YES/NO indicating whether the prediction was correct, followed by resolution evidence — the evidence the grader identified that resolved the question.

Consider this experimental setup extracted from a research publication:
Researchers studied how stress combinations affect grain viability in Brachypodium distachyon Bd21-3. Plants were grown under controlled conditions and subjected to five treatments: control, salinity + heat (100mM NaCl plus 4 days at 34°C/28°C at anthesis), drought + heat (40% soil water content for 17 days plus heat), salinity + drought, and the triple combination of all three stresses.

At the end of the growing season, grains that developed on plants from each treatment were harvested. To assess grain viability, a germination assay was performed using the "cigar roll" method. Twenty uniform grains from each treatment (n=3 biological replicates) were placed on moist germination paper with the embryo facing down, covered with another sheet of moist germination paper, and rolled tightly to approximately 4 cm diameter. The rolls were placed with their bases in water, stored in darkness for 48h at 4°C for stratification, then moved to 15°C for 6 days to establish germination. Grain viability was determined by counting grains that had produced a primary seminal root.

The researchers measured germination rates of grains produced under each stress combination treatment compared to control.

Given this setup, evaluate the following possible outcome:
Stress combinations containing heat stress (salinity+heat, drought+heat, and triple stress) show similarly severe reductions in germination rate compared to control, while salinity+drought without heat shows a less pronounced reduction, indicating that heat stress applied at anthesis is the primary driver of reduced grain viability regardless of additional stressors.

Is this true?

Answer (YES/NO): NO